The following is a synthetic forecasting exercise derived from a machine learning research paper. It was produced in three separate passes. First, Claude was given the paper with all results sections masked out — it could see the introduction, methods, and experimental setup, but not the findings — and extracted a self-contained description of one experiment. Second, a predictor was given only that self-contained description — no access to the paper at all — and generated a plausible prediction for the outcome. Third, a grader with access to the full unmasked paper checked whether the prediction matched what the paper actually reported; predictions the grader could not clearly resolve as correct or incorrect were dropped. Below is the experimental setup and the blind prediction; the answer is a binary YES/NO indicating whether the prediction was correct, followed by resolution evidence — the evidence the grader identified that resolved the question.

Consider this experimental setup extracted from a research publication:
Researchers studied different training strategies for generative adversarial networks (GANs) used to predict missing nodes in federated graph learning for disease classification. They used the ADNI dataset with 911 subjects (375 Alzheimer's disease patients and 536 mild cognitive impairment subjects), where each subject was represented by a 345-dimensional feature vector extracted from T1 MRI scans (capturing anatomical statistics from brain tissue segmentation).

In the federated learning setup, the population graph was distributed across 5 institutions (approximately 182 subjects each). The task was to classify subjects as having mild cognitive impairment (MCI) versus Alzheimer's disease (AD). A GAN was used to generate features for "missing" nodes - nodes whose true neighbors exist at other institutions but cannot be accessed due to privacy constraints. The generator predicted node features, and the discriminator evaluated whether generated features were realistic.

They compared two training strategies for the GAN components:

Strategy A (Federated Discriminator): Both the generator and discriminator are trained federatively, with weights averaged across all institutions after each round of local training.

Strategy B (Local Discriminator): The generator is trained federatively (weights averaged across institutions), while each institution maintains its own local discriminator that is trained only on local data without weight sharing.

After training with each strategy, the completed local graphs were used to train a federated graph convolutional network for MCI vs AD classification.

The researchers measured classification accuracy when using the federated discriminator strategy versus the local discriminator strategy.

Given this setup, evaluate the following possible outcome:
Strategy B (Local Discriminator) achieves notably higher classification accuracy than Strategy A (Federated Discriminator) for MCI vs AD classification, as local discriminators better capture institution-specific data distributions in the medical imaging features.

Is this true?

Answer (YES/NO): NO